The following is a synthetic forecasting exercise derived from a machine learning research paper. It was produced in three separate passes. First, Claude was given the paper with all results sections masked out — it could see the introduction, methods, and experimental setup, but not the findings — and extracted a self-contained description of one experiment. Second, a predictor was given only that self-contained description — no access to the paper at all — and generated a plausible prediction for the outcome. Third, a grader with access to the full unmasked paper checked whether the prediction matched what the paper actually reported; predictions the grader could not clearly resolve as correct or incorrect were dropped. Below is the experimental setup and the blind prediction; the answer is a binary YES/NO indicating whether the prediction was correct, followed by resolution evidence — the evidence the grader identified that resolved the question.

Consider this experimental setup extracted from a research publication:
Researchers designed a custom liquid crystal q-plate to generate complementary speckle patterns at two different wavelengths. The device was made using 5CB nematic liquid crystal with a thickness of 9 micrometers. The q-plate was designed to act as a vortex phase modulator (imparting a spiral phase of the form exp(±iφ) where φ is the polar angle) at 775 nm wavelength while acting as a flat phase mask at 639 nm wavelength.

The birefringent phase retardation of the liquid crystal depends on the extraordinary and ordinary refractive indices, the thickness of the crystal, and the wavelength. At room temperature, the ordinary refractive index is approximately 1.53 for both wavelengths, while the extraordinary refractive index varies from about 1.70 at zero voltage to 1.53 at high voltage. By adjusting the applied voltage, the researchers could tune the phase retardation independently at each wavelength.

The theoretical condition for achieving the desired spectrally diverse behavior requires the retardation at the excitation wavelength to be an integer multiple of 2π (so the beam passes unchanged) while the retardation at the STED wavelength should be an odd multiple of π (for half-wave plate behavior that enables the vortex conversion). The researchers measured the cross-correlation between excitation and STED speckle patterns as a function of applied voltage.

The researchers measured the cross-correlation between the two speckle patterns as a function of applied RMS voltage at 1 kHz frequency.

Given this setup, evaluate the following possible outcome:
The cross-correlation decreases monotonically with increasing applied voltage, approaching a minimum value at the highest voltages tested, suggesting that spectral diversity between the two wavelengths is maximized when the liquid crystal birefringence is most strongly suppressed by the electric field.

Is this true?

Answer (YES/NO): NO